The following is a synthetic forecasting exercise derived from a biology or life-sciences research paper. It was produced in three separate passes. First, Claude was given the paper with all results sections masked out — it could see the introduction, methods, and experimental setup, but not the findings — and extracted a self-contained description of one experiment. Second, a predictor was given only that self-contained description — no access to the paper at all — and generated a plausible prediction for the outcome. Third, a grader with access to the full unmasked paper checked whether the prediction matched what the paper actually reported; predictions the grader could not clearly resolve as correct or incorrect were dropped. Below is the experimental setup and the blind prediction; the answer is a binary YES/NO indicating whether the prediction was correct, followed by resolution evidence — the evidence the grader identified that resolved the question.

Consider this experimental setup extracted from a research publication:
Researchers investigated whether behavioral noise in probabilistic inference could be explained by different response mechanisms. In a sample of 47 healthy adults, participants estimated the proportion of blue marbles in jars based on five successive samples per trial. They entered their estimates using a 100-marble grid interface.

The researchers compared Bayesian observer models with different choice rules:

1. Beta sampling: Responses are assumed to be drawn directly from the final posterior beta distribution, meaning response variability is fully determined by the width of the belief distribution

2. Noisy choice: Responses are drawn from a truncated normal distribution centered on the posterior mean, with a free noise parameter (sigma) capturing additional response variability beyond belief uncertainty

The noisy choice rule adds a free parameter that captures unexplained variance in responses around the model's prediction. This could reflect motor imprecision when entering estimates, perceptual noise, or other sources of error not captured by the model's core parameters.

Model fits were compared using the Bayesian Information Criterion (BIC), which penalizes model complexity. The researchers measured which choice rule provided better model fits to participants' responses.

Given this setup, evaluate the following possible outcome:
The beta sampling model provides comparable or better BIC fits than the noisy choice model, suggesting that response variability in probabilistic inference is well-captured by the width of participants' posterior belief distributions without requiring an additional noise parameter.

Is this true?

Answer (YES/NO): NO